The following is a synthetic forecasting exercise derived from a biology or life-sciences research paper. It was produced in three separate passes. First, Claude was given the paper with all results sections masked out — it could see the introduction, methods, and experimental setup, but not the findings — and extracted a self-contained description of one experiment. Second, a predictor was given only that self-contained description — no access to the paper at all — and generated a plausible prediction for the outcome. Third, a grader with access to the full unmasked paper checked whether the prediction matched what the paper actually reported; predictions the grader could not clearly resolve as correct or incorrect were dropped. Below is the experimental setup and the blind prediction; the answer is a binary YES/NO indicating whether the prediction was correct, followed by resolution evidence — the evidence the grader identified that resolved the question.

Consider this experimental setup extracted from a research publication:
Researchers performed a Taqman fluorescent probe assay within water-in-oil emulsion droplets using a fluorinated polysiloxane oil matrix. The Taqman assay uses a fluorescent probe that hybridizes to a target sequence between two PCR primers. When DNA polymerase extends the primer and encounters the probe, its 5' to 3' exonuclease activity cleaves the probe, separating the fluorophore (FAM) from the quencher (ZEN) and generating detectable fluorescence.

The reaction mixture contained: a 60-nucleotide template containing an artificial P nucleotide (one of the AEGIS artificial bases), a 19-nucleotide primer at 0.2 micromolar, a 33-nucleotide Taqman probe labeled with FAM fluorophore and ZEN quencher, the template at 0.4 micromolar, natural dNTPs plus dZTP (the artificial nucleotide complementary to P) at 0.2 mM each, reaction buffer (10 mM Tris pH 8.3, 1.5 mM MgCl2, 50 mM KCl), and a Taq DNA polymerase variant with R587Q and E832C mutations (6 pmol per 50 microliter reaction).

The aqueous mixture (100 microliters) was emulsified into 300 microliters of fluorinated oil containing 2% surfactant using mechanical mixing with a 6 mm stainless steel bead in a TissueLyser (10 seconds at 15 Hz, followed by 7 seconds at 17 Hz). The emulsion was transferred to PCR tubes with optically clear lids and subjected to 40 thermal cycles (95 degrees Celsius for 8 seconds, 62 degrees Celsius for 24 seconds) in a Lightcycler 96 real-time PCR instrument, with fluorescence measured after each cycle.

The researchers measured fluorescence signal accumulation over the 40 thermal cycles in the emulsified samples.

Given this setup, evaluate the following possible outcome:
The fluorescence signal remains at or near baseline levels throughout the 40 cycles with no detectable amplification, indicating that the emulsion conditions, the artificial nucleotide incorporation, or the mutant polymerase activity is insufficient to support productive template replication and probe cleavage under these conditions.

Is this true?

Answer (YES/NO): NO